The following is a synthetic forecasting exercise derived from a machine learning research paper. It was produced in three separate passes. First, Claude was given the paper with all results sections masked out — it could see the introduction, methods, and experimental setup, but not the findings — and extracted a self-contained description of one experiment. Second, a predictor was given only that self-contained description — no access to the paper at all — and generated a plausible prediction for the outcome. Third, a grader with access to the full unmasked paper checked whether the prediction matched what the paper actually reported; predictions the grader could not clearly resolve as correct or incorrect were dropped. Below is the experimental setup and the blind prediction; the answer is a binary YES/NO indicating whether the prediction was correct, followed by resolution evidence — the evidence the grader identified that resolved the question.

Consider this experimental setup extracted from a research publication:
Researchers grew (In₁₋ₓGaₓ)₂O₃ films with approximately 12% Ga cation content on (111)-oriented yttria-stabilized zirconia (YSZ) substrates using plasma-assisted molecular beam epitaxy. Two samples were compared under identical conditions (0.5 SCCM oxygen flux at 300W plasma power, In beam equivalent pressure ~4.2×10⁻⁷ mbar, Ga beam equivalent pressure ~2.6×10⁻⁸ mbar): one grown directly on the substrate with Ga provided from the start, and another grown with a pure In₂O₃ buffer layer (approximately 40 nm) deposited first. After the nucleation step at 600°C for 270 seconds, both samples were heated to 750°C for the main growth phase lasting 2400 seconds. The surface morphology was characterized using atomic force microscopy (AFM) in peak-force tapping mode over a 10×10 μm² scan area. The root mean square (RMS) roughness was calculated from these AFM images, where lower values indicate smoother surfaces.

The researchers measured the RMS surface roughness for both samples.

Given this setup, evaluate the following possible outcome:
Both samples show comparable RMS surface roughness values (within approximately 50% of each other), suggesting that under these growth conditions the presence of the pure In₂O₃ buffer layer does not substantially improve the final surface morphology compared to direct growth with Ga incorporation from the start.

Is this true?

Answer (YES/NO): NO